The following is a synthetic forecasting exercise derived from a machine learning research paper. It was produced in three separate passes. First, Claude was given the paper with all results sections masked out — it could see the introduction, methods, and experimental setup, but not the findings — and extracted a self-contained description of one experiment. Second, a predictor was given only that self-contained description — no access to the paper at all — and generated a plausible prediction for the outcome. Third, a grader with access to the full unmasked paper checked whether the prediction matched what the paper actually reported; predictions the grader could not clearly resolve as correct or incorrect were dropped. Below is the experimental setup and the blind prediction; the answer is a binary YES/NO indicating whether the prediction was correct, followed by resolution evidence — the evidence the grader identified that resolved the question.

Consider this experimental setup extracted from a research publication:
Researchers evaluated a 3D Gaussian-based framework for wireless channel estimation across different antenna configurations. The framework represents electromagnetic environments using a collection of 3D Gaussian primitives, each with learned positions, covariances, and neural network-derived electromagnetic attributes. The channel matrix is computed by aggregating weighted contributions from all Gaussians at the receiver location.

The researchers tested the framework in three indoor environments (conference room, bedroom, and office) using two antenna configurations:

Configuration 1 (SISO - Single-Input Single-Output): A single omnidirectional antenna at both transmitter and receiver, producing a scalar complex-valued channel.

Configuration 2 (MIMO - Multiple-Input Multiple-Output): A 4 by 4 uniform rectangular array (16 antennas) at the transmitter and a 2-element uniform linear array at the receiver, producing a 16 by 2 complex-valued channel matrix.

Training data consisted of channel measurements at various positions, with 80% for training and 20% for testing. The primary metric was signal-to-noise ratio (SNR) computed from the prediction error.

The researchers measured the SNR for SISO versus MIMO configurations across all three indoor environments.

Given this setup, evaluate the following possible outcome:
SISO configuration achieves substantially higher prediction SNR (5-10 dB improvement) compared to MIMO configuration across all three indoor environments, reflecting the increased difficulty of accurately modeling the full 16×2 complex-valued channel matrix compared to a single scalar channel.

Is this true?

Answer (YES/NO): NO